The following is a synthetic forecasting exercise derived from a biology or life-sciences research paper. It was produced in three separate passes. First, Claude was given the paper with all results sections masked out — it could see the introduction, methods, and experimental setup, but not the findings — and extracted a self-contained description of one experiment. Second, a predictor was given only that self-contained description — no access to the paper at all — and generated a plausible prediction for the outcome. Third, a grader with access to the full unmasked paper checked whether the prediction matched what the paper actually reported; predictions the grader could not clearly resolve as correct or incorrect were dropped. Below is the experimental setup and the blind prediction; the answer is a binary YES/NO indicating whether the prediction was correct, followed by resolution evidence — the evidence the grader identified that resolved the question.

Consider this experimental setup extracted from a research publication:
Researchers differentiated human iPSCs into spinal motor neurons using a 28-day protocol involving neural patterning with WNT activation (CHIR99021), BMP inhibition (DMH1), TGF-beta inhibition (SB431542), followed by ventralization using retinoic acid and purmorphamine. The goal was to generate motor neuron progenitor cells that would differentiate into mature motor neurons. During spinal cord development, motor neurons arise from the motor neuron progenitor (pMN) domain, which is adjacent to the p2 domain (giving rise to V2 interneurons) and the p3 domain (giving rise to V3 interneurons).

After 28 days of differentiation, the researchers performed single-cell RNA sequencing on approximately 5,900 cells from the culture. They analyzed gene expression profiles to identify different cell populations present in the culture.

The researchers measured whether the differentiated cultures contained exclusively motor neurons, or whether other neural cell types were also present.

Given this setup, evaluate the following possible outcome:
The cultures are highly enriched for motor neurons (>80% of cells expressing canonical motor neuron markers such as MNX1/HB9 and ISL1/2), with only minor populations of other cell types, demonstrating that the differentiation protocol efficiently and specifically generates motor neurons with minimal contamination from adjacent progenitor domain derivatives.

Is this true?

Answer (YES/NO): NO